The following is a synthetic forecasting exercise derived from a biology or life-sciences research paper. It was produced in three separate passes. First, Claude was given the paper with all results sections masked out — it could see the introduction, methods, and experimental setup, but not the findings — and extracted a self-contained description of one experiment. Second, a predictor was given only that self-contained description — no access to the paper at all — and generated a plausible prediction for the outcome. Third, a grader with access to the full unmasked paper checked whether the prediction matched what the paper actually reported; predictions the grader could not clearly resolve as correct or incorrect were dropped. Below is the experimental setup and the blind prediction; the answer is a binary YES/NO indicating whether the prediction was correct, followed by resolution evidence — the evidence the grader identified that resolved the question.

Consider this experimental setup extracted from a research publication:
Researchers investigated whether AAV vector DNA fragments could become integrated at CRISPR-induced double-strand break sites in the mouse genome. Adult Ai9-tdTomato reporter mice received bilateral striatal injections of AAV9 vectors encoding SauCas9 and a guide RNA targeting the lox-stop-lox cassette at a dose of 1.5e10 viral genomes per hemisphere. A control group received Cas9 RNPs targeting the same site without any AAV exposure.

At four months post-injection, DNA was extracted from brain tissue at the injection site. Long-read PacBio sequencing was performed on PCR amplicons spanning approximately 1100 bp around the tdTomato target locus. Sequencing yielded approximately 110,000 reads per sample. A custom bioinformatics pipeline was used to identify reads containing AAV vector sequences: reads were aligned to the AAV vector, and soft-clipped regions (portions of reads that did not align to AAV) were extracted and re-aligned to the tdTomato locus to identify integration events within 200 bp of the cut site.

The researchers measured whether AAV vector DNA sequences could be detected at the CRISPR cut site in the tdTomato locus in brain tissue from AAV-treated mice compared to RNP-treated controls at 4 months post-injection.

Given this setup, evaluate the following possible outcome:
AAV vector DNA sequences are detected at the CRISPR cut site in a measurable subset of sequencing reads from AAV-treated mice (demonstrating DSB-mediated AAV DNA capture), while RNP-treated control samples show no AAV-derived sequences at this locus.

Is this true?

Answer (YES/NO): YES